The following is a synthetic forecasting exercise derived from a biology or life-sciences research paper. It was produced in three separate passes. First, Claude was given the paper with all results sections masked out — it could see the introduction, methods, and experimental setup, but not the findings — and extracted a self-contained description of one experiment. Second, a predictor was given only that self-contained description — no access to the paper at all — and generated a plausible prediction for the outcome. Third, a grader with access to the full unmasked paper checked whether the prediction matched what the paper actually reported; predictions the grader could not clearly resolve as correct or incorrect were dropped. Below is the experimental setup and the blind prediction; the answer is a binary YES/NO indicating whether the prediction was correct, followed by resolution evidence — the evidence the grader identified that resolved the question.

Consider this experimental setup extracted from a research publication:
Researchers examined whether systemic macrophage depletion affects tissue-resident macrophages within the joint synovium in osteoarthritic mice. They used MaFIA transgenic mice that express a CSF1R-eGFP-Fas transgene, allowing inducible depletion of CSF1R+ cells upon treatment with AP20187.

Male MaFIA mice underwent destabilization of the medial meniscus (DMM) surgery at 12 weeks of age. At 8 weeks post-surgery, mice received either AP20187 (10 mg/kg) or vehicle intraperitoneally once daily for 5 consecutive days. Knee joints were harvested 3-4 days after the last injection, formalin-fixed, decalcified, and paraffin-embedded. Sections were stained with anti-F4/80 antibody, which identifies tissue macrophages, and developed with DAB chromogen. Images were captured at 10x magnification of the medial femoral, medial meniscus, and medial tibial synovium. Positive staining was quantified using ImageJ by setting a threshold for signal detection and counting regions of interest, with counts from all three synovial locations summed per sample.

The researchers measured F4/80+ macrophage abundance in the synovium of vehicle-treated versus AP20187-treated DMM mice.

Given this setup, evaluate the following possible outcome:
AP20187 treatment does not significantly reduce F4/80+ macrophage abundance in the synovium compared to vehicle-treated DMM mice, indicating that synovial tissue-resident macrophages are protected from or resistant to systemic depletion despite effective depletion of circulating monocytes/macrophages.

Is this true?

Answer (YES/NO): NO